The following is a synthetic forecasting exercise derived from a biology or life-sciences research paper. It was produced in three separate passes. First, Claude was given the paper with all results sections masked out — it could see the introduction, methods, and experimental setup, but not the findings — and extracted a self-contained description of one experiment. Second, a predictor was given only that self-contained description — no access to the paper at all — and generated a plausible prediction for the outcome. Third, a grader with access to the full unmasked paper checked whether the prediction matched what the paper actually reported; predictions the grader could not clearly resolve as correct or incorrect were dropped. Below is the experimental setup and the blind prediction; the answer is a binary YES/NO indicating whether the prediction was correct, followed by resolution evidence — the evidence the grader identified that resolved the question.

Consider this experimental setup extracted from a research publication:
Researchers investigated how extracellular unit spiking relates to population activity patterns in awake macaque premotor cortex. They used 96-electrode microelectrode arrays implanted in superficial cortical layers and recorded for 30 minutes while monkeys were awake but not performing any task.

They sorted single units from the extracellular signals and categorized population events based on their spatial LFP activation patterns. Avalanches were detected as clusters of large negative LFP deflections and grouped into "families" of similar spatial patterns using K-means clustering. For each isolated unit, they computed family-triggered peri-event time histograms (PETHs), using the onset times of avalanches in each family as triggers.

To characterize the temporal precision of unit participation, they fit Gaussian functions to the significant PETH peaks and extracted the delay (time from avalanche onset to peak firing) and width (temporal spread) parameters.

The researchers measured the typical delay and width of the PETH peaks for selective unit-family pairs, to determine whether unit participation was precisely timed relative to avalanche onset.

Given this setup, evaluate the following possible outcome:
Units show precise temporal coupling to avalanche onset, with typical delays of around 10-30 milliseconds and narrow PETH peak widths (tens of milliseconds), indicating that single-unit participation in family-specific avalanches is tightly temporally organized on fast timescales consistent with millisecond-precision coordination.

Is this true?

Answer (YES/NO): NO